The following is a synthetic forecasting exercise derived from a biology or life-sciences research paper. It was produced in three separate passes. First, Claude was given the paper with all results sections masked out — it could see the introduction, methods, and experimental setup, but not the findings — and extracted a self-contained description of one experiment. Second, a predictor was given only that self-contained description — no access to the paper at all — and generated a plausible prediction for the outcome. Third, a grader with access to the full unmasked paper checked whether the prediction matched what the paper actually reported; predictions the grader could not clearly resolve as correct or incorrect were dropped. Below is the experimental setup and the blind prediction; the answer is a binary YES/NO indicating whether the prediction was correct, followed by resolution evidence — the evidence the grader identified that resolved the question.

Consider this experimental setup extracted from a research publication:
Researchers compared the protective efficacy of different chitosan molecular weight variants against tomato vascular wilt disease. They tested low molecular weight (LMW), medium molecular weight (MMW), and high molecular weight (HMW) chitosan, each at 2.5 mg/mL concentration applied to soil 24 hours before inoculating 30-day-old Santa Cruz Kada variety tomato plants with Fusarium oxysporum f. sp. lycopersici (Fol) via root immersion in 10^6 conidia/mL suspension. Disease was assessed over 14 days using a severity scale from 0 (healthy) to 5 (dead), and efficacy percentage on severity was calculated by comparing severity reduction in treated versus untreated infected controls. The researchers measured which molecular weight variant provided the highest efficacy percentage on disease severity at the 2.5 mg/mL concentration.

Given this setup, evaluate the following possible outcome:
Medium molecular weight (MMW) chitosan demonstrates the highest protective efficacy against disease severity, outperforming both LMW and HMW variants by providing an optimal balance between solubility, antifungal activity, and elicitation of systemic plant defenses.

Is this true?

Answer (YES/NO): NO